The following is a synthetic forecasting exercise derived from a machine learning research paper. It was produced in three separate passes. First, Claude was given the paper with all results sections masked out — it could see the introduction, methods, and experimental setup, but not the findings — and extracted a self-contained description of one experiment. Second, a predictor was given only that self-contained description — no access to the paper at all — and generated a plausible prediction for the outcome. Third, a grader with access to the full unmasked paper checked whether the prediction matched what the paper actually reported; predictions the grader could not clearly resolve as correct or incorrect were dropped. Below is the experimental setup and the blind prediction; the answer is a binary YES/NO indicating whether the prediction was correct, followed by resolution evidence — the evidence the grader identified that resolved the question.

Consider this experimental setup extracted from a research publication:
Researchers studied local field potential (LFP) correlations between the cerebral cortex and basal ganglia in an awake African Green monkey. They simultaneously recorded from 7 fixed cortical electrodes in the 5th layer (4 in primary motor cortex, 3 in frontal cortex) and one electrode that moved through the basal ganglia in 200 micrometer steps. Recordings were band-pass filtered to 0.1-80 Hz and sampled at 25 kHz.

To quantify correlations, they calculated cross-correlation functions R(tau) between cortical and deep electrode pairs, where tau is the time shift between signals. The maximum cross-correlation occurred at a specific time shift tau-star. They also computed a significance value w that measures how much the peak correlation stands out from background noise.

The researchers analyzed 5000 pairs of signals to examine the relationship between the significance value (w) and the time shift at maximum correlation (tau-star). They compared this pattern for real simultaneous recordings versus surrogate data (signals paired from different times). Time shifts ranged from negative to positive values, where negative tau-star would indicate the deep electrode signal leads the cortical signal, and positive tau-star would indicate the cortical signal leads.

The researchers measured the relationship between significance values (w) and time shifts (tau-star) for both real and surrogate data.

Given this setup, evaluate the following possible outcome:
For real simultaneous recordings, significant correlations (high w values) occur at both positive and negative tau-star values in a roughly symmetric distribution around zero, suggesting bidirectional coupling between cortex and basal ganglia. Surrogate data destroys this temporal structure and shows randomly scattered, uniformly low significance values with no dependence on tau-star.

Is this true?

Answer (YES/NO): NO